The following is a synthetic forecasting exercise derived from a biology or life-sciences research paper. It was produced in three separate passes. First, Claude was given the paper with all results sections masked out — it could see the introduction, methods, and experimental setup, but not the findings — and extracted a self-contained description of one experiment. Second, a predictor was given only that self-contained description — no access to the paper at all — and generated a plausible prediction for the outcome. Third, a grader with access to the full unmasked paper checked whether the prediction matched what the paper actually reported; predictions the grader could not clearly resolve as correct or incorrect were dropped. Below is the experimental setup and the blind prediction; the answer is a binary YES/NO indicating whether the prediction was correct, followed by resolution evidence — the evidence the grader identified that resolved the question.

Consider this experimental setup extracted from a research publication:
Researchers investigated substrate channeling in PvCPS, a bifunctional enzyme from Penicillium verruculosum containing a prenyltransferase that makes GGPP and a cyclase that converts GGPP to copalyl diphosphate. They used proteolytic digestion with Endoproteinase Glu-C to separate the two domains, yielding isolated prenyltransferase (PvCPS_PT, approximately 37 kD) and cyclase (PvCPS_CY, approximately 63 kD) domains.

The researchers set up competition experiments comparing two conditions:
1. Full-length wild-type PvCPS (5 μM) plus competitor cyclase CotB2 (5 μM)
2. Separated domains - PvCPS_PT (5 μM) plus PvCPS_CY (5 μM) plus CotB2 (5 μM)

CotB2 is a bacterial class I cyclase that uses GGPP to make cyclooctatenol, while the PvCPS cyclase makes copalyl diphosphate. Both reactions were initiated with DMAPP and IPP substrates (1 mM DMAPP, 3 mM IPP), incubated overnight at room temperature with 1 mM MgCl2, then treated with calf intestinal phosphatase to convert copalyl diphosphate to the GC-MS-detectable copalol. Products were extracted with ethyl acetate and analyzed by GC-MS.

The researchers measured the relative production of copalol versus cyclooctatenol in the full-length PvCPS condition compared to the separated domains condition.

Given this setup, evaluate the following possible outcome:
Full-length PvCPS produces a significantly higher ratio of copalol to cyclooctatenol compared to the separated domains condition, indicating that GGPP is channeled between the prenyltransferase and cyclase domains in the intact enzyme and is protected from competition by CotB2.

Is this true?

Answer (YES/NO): NO